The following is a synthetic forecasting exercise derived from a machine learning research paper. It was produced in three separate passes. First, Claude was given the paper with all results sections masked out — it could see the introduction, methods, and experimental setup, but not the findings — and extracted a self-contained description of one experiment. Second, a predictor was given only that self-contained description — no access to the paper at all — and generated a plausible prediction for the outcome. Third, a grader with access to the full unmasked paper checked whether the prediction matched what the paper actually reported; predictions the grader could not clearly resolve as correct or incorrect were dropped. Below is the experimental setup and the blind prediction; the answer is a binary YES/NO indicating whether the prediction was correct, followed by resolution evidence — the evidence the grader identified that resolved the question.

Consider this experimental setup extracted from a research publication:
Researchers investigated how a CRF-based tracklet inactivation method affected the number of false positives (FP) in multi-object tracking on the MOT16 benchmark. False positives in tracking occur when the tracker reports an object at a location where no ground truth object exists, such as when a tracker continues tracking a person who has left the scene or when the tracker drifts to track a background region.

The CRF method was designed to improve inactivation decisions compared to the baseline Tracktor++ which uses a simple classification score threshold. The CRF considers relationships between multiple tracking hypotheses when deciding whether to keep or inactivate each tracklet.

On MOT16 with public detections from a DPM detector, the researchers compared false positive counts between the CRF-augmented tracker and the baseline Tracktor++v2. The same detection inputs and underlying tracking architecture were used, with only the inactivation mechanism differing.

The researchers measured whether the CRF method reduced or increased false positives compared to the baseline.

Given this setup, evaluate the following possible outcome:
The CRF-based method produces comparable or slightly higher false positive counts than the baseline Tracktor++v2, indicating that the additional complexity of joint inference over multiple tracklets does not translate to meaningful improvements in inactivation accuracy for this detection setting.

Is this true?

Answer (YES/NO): NO